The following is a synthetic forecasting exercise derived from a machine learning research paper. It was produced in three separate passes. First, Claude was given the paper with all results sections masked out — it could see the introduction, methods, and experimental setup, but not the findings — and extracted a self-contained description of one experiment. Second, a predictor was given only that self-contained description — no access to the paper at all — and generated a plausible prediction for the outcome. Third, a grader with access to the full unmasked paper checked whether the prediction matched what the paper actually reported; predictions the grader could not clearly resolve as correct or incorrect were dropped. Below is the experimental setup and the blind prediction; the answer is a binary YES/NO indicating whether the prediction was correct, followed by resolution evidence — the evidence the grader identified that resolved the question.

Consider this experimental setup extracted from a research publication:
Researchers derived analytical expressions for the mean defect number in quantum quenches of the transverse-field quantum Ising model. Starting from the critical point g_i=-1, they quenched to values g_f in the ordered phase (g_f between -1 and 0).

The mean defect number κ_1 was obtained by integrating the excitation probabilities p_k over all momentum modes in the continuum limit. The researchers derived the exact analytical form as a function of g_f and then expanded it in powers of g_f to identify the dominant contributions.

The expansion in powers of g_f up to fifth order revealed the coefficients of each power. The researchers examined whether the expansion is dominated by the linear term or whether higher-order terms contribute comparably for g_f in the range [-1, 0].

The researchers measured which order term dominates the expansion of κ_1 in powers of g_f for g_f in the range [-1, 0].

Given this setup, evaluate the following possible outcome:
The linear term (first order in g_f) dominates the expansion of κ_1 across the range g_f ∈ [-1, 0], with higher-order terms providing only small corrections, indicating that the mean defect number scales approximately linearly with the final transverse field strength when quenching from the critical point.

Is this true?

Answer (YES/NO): YES